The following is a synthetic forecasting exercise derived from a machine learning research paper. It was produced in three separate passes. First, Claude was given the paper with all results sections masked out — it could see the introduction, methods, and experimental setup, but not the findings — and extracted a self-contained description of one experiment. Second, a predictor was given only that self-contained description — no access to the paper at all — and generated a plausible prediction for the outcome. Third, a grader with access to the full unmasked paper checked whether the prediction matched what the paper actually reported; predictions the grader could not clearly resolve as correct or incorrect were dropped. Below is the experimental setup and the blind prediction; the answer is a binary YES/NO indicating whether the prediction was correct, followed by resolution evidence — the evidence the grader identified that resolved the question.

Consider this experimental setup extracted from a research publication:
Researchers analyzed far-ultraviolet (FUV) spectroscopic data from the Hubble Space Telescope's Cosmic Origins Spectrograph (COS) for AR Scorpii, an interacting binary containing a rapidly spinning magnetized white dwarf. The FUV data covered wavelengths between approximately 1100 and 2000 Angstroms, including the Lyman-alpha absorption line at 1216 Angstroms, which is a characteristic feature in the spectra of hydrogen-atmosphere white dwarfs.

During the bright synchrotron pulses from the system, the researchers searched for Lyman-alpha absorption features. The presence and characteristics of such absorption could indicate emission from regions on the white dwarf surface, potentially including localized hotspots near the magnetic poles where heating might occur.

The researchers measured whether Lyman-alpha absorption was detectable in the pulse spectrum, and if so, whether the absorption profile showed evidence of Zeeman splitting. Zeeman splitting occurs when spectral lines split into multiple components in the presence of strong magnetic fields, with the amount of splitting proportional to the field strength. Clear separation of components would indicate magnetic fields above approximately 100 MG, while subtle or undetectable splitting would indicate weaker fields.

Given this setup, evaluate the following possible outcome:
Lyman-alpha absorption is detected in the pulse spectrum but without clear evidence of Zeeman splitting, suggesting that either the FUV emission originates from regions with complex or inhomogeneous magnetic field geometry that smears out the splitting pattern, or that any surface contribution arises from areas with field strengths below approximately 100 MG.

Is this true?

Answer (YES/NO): YES